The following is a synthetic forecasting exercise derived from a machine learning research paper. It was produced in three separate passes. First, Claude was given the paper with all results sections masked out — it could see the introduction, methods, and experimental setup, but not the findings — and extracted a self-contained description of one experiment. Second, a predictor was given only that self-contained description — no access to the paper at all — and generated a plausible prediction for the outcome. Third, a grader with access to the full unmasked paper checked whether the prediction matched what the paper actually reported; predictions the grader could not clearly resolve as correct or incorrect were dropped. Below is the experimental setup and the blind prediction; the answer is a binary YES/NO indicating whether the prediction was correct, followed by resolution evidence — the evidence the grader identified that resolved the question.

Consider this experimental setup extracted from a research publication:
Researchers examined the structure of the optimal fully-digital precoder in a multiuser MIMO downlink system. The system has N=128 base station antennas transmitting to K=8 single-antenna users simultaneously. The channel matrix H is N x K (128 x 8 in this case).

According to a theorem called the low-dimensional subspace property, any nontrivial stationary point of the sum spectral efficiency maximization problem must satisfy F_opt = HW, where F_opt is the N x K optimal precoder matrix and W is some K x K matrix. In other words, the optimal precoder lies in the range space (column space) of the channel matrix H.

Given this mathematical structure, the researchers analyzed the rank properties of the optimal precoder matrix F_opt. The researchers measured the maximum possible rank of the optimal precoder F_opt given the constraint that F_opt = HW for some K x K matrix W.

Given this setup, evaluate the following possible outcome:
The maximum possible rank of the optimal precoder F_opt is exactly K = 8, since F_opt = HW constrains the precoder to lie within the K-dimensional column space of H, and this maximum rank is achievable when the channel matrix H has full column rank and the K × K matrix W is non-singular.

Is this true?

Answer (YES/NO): YES